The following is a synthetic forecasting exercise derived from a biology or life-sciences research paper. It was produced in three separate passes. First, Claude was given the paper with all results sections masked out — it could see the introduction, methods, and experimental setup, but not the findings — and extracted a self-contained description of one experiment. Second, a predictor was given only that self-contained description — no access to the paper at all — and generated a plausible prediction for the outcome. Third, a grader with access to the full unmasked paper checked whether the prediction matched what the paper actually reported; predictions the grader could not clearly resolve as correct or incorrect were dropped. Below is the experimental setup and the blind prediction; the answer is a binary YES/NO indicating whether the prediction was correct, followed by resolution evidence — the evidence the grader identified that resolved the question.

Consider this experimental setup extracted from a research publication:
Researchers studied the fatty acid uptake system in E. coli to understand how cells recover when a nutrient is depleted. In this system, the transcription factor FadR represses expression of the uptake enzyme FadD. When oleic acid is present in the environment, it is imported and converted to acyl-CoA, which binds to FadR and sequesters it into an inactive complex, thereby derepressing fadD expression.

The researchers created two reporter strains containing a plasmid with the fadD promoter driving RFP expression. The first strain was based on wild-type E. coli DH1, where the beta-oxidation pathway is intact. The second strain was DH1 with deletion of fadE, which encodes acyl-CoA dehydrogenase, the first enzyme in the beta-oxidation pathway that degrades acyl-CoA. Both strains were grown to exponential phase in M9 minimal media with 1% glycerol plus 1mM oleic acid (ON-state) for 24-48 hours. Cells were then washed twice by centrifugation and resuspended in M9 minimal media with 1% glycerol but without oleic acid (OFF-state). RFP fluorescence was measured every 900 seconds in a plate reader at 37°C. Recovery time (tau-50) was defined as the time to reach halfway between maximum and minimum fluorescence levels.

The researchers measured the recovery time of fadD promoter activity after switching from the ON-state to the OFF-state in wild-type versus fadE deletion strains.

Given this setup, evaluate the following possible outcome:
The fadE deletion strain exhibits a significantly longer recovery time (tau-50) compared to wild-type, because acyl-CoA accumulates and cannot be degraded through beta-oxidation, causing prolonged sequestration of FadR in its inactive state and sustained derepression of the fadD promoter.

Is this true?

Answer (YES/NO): YES